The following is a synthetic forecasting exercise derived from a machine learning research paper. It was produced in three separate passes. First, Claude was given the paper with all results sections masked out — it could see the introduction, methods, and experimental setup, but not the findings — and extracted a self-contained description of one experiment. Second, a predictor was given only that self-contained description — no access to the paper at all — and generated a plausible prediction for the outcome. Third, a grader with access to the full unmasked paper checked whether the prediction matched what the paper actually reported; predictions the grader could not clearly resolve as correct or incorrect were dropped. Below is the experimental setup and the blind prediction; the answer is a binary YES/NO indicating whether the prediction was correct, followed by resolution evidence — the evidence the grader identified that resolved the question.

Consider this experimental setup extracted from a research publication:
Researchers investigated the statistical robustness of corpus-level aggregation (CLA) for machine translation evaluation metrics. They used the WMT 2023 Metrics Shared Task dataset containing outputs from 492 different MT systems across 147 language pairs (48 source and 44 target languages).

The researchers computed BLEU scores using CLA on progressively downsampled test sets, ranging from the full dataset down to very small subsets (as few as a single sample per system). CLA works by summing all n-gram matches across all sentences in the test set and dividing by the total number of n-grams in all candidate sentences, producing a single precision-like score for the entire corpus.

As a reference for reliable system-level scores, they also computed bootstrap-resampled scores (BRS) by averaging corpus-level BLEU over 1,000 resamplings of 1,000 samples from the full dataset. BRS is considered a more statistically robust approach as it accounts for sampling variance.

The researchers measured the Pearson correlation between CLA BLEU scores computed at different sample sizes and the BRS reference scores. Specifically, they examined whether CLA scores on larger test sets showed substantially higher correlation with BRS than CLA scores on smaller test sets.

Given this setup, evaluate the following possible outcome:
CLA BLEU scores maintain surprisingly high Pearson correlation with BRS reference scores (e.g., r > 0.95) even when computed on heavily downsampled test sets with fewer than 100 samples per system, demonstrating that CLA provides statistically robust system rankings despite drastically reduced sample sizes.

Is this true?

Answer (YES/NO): NO